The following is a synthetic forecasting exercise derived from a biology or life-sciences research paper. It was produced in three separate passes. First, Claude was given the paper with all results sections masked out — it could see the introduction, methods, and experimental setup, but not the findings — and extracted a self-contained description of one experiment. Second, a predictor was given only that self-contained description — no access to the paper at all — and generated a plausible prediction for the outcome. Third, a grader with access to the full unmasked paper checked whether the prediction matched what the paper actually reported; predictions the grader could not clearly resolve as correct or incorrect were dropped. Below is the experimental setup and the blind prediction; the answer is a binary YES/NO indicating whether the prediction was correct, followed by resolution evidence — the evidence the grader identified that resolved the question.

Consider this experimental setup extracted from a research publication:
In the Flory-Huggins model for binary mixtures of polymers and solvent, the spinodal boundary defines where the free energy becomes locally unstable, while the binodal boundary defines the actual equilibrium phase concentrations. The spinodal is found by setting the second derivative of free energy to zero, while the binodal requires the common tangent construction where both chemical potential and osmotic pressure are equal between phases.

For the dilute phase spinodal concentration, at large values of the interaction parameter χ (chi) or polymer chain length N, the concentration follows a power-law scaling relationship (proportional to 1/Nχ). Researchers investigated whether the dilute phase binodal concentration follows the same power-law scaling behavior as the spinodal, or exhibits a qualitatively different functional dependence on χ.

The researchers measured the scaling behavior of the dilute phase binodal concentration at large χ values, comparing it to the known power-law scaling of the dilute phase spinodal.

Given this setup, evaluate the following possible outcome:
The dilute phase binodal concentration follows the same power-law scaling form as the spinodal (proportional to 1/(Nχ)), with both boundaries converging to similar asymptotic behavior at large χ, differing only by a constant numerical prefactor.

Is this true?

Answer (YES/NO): NO